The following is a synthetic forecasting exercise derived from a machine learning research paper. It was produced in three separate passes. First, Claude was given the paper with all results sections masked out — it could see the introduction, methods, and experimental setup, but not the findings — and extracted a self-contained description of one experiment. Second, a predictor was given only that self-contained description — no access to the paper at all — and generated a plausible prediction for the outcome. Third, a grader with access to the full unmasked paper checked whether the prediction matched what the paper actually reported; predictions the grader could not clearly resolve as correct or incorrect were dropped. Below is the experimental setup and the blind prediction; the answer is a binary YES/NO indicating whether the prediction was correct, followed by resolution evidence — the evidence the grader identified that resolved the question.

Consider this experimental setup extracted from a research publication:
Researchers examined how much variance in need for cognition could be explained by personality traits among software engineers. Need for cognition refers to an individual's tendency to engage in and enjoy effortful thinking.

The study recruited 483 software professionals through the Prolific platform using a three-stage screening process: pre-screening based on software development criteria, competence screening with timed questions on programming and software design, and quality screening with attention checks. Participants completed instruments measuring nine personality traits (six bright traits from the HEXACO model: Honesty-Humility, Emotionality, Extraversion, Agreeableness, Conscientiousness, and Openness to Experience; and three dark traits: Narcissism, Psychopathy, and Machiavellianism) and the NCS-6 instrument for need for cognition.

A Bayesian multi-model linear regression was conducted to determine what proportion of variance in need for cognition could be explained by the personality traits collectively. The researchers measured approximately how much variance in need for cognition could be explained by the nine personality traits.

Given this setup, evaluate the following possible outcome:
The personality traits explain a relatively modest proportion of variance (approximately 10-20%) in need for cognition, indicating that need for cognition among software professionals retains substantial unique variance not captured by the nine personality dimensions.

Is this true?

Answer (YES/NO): NO